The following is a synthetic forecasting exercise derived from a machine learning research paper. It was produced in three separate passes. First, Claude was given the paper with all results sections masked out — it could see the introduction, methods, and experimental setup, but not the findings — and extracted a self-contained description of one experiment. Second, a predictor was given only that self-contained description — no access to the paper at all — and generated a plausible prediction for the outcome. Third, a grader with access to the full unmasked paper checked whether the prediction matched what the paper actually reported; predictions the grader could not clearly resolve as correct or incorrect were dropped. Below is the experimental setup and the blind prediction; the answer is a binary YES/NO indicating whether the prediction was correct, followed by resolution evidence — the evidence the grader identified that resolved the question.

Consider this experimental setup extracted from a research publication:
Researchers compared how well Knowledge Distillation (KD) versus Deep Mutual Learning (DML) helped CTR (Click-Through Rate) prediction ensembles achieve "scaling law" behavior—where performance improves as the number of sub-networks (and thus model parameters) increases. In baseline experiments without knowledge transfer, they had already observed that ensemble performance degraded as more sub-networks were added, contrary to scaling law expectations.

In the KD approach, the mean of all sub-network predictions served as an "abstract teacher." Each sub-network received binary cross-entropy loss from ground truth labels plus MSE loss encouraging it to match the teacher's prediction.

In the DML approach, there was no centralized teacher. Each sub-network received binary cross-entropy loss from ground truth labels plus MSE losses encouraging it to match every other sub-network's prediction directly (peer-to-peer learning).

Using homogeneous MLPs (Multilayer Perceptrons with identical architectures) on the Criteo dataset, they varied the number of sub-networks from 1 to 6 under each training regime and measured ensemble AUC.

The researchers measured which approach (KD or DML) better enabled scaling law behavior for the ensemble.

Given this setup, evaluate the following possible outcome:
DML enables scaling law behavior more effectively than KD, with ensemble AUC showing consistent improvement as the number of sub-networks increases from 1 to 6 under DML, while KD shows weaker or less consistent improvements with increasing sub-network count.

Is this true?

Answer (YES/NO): NO